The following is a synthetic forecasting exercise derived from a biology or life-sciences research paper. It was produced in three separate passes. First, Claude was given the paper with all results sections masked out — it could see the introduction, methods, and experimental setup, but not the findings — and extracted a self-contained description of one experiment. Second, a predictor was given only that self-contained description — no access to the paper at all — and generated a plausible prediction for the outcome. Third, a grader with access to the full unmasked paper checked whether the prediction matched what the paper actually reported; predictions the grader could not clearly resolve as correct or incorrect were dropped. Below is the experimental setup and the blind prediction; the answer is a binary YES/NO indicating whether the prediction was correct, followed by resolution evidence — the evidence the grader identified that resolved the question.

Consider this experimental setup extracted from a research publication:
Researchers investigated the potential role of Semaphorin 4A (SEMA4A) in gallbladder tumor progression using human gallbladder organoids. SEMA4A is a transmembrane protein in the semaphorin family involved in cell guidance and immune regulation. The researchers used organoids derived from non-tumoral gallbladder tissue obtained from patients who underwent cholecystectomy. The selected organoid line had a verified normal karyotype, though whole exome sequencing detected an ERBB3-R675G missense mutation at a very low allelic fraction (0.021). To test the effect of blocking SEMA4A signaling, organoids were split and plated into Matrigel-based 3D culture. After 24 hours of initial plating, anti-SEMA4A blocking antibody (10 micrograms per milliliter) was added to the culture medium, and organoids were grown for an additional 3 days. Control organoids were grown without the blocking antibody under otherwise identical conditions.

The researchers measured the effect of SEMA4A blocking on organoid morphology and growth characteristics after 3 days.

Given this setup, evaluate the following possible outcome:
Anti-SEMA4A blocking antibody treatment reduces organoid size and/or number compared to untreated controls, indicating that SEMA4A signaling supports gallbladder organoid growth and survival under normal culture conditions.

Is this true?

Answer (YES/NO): NO